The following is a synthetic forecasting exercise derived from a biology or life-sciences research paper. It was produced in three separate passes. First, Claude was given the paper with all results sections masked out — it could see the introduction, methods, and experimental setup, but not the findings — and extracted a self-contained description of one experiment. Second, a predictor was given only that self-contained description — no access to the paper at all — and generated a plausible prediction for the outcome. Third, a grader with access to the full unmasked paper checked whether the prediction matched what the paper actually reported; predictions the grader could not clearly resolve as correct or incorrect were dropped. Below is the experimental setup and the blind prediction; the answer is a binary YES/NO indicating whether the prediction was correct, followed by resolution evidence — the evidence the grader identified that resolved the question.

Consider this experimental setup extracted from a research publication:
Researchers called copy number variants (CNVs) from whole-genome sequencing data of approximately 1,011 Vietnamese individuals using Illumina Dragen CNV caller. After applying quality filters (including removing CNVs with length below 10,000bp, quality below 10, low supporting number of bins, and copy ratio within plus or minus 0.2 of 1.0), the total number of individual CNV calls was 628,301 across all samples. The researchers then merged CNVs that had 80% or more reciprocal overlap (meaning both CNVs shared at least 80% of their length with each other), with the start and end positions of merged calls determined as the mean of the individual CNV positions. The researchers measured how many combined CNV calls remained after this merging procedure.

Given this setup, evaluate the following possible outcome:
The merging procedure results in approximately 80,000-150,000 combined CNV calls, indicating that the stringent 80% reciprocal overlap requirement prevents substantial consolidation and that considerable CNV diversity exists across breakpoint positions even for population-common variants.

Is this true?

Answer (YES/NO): NO